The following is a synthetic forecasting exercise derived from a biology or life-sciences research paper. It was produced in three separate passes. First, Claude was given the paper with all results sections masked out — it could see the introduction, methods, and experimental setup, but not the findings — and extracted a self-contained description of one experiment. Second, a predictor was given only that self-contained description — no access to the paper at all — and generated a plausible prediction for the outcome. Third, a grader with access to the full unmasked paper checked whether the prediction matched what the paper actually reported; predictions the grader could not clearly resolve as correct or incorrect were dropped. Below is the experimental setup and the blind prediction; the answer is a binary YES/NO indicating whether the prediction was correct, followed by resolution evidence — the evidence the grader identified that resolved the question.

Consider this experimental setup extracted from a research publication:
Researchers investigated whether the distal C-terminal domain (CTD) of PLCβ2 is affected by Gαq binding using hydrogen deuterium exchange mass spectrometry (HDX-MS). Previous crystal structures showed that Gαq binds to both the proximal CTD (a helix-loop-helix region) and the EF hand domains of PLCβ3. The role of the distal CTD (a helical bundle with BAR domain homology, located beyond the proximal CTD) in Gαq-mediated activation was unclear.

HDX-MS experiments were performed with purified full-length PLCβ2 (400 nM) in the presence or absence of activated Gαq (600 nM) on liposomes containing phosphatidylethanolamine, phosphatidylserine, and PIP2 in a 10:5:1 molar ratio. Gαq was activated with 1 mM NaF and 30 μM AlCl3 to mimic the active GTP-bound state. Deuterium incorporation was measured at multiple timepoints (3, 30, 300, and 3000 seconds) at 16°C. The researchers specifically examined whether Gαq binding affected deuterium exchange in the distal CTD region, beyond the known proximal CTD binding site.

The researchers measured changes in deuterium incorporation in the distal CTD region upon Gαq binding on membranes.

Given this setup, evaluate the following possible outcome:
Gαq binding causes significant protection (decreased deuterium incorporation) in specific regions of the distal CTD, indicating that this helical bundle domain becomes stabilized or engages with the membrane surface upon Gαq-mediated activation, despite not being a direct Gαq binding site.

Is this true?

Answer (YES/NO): NO